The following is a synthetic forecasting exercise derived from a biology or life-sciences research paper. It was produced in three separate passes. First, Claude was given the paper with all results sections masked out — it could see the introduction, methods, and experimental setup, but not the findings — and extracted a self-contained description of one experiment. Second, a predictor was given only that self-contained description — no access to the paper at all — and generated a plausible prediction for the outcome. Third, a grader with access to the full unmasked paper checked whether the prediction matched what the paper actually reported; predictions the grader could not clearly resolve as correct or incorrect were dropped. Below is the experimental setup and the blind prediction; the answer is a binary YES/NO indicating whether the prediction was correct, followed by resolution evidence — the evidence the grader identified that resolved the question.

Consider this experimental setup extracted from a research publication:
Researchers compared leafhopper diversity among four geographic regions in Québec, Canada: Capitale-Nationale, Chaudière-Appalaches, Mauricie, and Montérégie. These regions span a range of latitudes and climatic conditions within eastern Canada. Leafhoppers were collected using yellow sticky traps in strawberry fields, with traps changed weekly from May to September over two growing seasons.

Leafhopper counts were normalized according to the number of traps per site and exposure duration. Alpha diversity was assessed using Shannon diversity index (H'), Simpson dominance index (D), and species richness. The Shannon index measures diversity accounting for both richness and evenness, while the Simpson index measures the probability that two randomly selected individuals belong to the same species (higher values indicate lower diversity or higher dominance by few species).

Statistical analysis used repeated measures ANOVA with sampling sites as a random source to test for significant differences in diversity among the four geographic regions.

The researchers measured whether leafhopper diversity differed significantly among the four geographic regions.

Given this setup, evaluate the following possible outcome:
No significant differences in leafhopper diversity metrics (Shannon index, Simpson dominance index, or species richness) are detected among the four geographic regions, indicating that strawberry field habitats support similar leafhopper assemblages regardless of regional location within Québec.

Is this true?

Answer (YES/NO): NO